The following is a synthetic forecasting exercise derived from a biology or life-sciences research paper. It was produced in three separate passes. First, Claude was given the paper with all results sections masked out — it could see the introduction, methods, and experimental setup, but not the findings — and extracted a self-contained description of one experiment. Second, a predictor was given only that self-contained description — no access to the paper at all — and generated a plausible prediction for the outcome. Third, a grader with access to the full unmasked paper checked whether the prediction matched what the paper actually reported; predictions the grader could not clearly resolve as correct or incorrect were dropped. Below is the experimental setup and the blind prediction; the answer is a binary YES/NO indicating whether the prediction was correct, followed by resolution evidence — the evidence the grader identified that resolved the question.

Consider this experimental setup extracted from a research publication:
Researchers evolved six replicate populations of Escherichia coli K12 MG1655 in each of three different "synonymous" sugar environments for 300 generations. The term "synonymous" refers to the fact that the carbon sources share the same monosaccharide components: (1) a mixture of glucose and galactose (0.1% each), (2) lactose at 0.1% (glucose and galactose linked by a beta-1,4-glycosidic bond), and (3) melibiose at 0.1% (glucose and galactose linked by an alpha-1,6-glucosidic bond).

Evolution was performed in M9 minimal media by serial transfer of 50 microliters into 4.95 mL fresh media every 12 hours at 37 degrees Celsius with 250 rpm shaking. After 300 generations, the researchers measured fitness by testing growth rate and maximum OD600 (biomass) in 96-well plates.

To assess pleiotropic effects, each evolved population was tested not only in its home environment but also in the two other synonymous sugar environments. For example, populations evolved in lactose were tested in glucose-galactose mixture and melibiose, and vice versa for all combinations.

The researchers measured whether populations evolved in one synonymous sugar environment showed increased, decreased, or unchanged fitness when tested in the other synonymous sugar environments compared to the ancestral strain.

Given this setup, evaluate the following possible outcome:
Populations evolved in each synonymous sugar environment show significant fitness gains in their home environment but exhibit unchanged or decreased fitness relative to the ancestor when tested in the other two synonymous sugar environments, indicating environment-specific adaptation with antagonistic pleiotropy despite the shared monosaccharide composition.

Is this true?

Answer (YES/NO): NO